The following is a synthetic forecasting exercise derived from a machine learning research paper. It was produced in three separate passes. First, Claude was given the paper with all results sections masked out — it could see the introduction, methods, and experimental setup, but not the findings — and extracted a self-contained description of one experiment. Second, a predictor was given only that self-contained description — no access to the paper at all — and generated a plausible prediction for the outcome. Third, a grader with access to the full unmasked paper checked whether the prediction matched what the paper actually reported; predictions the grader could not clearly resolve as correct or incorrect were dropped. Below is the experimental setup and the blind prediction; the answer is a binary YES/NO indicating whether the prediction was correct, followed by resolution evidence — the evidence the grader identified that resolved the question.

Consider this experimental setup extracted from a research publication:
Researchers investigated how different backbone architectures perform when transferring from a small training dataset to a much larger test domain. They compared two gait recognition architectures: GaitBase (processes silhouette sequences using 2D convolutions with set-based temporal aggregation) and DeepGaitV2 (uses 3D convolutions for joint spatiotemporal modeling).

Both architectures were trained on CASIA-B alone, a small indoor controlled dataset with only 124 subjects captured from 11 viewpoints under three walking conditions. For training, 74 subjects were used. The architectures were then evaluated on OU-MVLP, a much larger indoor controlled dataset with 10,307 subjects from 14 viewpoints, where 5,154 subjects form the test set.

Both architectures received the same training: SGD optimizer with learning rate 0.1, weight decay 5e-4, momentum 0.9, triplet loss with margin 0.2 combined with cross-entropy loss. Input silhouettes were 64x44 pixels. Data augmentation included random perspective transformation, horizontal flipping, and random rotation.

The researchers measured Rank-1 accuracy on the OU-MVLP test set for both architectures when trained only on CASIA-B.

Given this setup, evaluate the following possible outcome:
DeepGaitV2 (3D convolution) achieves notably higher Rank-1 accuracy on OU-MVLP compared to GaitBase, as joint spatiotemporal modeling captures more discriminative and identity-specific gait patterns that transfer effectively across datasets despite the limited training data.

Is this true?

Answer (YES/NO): YES